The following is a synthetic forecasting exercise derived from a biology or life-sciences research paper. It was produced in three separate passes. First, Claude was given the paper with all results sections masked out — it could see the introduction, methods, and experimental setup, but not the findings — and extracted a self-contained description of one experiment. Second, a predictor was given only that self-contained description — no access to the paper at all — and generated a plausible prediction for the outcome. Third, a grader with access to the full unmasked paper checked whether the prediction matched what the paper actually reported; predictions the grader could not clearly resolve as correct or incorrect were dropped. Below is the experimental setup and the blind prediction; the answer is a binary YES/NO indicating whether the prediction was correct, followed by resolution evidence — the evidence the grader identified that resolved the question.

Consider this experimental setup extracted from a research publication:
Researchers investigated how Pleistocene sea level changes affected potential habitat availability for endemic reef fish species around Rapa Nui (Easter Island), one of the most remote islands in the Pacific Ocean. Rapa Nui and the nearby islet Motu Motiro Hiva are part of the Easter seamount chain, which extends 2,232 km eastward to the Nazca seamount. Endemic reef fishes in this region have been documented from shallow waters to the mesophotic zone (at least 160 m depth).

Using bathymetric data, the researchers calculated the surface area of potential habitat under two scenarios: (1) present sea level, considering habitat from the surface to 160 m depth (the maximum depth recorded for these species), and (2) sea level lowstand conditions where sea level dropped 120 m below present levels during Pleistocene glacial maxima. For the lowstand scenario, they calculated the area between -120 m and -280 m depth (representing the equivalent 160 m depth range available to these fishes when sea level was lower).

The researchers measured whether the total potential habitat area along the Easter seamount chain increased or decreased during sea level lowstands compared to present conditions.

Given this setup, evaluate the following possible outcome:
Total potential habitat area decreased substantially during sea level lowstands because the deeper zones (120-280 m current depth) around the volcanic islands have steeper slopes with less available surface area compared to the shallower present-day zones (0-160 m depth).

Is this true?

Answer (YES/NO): NO